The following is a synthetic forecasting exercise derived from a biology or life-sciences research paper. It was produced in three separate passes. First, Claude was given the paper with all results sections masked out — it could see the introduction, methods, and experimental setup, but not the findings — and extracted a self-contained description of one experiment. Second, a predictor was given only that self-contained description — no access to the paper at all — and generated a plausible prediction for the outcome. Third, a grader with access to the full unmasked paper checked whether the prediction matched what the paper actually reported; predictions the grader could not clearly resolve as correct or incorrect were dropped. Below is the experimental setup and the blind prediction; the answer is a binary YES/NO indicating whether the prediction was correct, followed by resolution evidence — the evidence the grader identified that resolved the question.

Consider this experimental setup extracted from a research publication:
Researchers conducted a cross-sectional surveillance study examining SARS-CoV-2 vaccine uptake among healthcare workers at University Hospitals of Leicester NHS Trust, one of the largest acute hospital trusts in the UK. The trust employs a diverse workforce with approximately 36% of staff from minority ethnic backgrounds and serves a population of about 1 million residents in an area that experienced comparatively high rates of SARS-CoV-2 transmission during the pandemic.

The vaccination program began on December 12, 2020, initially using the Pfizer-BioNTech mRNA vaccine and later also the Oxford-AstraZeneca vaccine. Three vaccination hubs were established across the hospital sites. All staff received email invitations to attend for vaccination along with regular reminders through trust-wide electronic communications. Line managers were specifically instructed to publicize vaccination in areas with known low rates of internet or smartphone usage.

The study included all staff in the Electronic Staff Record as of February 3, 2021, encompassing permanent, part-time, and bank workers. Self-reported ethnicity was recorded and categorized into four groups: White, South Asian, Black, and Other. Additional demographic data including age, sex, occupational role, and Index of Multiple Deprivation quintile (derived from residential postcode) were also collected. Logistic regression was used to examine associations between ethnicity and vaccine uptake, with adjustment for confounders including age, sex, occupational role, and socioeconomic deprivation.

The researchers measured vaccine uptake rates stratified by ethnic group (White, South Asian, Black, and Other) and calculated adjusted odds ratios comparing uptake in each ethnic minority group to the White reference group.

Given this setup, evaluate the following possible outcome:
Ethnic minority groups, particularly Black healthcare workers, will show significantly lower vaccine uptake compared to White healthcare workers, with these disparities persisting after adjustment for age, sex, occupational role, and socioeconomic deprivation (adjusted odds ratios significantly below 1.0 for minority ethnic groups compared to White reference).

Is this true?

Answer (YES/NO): YES